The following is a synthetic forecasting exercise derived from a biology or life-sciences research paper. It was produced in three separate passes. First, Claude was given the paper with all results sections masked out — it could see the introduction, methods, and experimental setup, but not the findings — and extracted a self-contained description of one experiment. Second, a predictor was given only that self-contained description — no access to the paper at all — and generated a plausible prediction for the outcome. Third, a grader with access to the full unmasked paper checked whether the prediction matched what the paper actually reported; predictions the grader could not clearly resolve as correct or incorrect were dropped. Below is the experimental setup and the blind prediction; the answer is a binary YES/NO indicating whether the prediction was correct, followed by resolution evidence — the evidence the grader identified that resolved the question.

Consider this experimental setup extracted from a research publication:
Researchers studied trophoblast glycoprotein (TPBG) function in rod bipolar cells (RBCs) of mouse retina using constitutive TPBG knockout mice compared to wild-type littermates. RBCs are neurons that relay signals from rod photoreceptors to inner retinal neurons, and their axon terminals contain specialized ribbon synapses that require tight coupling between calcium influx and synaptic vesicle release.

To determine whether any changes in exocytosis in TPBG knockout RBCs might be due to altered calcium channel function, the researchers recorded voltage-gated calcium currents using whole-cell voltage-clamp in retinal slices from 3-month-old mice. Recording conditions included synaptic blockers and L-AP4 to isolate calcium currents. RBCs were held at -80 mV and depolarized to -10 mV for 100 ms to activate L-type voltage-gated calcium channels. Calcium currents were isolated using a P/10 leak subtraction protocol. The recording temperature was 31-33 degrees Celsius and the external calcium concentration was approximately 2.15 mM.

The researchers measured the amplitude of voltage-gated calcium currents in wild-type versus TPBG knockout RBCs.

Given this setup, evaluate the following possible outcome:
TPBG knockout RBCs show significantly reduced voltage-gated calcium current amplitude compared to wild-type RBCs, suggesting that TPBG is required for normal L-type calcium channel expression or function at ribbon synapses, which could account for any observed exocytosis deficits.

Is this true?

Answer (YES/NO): NO